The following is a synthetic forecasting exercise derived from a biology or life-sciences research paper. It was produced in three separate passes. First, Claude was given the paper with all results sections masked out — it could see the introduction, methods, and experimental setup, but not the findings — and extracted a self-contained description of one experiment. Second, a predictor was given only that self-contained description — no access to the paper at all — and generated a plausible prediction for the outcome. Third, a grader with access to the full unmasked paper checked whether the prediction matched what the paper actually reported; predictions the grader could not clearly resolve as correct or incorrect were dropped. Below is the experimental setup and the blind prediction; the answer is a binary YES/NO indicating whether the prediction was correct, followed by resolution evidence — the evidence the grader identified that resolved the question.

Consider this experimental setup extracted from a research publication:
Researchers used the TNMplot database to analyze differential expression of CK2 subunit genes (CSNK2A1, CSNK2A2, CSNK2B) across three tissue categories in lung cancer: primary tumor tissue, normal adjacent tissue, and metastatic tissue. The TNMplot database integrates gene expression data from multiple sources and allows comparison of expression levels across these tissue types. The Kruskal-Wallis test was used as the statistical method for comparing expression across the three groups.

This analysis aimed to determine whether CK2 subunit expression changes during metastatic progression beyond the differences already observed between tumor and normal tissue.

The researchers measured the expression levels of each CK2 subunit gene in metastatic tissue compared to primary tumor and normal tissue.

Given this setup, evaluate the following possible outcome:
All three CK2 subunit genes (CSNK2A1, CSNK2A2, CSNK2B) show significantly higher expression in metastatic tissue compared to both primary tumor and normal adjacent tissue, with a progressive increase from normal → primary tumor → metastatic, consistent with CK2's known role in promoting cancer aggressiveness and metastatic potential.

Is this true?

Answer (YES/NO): NO